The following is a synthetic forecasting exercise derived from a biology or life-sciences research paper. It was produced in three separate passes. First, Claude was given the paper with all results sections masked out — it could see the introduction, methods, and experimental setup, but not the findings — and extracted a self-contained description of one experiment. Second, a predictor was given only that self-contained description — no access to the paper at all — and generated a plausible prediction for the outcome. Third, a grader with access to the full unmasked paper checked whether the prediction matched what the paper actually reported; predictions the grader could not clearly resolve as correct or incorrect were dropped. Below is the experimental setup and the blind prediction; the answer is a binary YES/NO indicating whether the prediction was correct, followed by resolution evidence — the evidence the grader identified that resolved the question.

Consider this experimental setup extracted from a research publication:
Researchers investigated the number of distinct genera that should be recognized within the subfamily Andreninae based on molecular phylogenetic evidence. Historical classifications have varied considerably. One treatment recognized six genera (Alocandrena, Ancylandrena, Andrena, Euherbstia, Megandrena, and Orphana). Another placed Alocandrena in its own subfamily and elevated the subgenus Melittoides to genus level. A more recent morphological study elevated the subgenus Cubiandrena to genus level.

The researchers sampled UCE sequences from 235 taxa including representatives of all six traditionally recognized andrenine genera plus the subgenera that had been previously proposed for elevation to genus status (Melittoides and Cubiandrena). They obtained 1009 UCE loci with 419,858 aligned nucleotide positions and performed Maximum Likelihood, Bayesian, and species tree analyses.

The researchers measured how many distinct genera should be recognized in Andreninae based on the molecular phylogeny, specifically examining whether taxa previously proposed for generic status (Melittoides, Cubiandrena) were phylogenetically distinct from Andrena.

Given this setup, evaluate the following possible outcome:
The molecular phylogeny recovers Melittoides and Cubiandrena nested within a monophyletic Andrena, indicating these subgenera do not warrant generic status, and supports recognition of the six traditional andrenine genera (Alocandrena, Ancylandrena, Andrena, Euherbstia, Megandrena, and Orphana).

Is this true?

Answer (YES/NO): NO